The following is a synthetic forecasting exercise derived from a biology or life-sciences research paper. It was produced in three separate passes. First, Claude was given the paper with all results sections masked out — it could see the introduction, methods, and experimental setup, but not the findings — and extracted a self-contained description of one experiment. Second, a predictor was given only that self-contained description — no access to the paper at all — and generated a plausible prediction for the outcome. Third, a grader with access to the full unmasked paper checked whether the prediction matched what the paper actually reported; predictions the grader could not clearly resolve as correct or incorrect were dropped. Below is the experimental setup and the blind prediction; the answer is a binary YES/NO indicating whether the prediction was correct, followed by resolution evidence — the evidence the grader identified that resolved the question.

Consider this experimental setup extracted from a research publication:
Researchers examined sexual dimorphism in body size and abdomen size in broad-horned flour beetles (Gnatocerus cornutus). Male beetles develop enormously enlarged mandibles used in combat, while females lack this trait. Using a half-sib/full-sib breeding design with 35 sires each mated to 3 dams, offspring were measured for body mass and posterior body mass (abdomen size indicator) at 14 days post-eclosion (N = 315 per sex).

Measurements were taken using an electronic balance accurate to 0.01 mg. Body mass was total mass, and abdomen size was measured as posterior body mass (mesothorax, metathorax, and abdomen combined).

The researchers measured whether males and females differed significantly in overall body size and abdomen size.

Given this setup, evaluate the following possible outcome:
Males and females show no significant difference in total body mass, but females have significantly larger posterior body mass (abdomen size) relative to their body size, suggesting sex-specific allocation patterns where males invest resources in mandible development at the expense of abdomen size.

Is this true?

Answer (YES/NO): NO